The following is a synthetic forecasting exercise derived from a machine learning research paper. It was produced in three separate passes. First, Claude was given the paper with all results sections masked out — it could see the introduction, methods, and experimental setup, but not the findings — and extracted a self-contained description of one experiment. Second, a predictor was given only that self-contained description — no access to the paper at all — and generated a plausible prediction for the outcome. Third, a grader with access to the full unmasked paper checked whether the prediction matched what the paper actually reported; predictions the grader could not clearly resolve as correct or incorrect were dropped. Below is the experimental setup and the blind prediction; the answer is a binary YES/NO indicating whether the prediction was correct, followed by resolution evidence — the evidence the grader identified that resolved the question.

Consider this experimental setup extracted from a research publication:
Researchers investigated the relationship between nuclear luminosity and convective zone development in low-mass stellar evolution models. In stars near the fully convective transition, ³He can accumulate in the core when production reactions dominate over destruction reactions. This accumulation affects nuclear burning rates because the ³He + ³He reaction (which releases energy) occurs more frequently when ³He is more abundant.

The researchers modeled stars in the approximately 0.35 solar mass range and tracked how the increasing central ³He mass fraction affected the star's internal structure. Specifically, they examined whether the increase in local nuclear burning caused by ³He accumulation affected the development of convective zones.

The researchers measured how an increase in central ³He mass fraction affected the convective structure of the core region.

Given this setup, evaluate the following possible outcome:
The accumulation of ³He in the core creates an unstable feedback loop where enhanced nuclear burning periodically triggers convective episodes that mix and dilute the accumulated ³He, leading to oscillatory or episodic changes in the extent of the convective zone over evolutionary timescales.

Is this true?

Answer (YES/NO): YES